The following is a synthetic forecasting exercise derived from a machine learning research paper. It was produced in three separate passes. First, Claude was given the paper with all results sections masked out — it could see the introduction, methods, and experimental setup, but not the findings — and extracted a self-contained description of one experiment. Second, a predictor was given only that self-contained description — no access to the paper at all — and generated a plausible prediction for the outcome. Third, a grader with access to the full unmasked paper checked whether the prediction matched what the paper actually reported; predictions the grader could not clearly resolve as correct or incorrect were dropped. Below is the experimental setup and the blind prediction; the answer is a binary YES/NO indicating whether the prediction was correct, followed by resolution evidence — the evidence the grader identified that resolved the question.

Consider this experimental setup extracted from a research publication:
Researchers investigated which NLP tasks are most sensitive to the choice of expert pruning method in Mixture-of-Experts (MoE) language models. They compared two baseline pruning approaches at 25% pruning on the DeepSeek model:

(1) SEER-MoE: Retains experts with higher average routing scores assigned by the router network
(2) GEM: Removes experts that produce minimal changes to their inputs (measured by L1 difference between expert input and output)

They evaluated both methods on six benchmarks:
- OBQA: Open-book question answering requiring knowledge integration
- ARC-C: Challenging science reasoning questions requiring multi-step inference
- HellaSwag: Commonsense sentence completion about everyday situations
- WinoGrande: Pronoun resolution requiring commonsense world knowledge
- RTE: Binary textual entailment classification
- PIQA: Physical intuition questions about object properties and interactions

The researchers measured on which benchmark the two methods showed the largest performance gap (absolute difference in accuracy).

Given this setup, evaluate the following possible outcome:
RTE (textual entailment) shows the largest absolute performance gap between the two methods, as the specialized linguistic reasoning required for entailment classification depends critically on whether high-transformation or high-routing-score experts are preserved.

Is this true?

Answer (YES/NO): NO